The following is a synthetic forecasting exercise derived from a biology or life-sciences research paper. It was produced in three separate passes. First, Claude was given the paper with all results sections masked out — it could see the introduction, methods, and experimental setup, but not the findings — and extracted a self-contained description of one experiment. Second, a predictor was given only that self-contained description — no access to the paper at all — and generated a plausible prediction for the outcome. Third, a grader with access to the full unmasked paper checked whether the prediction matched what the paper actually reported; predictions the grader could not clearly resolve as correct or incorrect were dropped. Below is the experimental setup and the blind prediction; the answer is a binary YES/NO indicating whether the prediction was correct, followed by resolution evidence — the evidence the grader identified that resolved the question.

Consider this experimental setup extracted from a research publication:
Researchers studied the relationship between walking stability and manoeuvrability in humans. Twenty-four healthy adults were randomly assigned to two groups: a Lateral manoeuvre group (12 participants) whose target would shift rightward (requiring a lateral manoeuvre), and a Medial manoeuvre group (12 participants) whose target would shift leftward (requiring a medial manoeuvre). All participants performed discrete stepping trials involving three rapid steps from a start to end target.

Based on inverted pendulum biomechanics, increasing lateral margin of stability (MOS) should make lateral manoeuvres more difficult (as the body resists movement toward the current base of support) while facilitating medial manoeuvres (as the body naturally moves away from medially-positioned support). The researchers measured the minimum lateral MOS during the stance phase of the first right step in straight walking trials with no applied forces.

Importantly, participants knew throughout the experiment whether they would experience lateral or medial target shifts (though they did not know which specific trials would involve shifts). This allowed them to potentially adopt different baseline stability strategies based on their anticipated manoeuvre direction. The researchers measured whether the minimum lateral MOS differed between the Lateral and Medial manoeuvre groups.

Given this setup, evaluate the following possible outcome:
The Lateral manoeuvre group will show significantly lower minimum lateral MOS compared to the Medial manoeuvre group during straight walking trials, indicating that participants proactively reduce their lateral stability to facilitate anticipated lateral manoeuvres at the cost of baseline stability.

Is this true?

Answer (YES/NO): YES